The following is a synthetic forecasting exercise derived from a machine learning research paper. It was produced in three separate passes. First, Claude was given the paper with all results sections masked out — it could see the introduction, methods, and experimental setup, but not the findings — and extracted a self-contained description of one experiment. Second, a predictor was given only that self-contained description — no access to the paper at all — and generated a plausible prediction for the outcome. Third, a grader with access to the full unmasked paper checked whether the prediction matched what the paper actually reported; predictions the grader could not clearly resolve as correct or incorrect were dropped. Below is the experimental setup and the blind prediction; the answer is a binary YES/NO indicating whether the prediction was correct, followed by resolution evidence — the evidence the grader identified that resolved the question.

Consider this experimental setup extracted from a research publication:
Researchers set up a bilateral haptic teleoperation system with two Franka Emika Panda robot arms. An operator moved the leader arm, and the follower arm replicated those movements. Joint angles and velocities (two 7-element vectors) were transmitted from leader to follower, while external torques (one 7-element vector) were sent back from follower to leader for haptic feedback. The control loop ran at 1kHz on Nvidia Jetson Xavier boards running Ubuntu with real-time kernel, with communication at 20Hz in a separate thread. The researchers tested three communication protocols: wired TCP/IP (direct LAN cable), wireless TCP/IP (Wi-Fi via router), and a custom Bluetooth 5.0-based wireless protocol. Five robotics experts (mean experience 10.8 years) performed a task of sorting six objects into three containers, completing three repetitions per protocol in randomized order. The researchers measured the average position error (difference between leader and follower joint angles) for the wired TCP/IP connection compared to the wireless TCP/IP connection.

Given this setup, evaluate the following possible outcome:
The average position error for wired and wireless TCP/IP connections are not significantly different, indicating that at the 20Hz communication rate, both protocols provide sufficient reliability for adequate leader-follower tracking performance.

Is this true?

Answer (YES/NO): YES